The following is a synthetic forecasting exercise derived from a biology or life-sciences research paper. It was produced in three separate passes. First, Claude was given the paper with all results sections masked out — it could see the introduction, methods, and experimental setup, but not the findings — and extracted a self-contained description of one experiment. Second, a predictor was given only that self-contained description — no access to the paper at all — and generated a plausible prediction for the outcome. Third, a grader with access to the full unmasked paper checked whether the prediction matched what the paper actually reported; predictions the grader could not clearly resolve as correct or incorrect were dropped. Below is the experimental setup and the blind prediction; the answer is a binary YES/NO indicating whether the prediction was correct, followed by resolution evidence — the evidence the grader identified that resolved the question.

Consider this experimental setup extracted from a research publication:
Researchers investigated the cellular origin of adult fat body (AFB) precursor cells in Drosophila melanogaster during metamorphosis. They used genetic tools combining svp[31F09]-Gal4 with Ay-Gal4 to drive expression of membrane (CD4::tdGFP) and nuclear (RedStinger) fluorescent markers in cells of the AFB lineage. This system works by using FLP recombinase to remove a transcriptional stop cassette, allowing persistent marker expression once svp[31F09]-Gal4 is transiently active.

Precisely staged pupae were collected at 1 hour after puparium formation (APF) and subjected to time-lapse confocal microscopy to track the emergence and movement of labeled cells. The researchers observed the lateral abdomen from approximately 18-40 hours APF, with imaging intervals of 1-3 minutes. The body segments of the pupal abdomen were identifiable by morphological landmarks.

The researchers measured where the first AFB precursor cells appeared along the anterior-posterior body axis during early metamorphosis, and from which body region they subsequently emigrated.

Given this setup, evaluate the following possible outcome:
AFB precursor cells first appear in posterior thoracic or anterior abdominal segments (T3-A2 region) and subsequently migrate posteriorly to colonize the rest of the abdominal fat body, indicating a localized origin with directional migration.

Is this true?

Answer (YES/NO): NO